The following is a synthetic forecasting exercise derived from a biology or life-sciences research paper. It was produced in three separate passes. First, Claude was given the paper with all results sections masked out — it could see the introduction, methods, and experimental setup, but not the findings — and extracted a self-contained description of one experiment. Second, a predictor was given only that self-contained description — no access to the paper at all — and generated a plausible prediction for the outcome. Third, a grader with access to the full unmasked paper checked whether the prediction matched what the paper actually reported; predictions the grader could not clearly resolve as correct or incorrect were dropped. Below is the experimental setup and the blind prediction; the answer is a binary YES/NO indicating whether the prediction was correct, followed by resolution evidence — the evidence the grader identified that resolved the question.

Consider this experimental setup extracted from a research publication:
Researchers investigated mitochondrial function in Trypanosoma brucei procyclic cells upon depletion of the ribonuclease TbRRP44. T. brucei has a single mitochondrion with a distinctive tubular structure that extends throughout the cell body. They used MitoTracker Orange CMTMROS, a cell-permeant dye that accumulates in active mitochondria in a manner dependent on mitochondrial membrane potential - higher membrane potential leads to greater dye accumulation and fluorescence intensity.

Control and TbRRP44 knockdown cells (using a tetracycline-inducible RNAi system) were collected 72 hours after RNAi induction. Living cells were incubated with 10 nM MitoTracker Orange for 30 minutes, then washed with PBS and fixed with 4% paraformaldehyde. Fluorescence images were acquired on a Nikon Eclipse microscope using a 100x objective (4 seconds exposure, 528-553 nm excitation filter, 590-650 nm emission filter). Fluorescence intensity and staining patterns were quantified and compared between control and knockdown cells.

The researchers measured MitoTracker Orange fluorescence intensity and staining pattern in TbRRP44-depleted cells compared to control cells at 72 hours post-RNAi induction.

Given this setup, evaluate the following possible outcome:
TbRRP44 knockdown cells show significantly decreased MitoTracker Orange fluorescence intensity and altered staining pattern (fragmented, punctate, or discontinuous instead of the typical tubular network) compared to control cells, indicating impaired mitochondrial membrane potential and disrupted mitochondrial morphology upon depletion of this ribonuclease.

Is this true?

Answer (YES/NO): YES